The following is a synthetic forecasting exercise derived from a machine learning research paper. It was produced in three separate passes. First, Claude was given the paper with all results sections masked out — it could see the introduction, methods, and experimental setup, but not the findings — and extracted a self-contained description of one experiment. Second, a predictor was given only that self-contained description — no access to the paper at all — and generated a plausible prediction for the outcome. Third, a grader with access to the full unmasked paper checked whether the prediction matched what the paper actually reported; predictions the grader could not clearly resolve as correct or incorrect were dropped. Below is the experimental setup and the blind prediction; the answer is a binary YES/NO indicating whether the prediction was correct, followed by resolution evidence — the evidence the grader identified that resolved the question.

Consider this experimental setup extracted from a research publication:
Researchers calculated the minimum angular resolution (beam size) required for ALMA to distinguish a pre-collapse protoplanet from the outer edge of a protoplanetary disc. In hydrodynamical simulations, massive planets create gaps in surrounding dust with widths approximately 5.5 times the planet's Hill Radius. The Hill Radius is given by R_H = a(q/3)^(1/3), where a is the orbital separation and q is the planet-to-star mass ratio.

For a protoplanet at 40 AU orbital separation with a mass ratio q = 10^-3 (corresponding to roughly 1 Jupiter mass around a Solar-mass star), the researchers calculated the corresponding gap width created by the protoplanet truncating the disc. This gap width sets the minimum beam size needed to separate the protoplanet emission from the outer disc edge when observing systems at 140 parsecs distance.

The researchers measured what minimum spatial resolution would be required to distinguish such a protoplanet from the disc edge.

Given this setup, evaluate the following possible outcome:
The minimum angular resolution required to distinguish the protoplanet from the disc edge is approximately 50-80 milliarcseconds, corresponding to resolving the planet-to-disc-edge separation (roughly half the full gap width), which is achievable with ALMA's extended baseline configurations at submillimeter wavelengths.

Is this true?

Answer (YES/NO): NO